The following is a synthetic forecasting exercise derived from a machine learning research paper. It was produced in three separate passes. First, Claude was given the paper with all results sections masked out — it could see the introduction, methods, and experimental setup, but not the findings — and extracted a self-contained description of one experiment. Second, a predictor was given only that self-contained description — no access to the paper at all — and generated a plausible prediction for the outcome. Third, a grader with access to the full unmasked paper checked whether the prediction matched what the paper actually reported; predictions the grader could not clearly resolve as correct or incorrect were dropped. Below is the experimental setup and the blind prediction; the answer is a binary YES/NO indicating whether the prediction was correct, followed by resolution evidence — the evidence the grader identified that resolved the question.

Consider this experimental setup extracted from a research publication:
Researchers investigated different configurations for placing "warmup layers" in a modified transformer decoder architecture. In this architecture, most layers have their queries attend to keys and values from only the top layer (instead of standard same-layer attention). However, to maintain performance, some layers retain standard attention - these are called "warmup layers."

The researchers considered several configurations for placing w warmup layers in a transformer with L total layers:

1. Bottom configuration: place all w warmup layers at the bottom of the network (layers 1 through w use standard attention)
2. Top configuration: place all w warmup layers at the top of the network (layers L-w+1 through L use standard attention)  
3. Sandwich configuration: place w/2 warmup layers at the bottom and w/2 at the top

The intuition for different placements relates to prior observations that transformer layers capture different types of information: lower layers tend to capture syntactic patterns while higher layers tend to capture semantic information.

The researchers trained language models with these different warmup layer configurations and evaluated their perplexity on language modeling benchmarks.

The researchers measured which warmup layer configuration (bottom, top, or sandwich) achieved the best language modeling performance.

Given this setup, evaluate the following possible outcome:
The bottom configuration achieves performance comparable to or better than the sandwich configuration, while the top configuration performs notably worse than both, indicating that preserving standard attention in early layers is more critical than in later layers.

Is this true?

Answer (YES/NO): NO